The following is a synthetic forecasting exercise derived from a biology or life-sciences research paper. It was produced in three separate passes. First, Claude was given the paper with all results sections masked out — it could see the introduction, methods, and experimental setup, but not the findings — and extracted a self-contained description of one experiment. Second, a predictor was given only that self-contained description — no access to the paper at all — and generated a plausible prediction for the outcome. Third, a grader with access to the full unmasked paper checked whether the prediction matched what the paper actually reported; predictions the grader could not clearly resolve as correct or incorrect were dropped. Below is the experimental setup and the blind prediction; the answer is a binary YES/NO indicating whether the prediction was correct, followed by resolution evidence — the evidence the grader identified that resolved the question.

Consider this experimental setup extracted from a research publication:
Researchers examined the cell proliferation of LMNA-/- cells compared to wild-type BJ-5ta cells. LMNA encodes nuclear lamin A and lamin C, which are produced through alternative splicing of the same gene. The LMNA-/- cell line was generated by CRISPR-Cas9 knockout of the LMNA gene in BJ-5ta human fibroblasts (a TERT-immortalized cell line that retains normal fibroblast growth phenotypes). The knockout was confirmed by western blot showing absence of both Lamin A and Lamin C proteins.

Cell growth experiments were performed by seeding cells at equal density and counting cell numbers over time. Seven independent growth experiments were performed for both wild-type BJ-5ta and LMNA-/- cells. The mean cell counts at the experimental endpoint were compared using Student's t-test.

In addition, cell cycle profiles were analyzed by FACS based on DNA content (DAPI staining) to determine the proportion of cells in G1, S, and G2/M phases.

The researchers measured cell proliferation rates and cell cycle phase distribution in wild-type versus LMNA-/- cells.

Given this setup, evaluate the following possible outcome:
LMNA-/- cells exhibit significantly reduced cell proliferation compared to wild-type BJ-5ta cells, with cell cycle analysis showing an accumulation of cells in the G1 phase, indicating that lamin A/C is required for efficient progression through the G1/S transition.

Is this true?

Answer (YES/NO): NO